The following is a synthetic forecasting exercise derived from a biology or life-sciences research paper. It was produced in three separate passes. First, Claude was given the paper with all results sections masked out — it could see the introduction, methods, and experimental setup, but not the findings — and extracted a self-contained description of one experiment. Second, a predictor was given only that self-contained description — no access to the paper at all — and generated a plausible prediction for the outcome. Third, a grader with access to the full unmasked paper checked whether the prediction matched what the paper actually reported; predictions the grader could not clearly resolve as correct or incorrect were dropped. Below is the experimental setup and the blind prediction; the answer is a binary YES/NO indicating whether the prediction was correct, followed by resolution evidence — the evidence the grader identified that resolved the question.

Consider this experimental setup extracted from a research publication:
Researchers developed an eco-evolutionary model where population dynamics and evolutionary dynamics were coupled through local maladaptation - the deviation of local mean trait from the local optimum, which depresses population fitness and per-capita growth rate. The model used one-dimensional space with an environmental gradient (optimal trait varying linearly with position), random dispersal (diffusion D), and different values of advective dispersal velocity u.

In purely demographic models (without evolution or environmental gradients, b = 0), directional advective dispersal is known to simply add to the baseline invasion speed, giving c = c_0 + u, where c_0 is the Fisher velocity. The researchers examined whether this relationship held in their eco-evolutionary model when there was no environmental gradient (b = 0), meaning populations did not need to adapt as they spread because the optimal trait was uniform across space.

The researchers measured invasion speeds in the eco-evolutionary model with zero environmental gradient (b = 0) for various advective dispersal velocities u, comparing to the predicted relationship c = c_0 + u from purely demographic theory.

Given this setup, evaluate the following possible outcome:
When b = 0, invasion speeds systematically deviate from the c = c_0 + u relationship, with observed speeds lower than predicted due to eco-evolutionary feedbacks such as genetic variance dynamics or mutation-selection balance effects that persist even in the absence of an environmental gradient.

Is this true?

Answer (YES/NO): NO